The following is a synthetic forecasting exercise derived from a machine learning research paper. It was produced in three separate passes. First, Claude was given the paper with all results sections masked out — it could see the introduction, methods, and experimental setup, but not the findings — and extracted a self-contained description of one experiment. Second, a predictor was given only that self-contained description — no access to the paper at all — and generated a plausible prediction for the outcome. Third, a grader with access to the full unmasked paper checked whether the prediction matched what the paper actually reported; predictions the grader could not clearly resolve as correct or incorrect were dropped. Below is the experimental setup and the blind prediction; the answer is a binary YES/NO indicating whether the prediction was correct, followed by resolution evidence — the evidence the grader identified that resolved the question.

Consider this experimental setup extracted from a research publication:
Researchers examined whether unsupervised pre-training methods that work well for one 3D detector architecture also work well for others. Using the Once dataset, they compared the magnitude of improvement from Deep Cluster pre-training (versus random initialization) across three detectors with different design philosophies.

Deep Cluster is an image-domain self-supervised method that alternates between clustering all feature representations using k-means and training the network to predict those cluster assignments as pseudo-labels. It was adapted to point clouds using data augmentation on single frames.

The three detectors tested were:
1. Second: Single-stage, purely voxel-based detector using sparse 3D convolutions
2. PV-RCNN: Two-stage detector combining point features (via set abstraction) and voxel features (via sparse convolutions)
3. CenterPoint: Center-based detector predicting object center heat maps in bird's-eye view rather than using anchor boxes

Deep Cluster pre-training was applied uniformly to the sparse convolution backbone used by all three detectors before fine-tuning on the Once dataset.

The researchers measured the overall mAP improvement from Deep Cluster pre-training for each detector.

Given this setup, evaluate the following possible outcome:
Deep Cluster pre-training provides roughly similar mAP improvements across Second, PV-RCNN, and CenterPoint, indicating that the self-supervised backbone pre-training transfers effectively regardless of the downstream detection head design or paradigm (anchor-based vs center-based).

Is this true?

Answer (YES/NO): NO